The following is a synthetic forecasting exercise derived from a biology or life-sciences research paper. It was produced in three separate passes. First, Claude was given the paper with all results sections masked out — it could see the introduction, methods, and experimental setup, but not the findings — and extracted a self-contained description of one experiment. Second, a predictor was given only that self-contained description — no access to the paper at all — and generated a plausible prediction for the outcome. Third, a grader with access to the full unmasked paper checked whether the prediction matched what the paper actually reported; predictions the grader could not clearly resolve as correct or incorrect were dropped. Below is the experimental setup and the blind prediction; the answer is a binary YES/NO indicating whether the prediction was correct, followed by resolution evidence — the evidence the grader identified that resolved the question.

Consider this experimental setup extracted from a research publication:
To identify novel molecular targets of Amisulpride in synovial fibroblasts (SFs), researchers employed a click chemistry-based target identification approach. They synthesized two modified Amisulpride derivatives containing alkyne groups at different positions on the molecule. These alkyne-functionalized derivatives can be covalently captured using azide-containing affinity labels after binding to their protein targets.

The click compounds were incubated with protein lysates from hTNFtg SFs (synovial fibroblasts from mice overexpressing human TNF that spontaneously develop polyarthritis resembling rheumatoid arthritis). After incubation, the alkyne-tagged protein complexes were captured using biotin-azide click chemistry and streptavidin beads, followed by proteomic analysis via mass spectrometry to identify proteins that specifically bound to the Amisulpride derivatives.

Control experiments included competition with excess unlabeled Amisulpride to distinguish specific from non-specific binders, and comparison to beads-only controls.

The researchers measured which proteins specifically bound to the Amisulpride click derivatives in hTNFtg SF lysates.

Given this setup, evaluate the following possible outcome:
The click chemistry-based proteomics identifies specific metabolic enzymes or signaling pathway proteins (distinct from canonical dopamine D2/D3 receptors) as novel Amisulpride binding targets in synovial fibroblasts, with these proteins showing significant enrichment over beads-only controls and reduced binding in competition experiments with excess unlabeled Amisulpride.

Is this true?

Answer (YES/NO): YES